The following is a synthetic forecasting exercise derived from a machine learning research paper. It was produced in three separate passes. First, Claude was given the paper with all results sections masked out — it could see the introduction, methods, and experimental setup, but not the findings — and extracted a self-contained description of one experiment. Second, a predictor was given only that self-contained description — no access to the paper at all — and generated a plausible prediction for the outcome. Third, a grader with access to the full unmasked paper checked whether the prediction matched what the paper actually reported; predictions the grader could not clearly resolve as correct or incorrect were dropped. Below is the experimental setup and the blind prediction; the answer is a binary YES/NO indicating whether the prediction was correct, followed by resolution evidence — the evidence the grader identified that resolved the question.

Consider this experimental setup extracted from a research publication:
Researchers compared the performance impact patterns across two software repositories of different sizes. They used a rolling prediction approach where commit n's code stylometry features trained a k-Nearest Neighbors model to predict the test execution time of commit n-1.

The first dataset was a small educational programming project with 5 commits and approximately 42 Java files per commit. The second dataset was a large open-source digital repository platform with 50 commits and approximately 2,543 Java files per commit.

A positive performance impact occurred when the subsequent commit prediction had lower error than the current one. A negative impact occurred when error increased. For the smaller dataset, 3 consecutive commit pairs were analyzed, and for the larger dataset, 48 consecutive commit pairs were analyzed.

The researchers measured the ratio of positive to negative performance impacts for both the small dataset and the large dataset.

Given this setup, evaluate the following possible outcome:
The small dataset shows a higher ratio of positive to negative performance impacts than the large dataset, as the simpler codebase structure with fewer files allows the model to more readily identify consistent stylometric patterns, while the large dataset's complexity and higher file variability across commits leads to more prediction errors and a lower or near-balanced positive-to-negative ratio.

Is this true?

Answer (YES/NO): YES